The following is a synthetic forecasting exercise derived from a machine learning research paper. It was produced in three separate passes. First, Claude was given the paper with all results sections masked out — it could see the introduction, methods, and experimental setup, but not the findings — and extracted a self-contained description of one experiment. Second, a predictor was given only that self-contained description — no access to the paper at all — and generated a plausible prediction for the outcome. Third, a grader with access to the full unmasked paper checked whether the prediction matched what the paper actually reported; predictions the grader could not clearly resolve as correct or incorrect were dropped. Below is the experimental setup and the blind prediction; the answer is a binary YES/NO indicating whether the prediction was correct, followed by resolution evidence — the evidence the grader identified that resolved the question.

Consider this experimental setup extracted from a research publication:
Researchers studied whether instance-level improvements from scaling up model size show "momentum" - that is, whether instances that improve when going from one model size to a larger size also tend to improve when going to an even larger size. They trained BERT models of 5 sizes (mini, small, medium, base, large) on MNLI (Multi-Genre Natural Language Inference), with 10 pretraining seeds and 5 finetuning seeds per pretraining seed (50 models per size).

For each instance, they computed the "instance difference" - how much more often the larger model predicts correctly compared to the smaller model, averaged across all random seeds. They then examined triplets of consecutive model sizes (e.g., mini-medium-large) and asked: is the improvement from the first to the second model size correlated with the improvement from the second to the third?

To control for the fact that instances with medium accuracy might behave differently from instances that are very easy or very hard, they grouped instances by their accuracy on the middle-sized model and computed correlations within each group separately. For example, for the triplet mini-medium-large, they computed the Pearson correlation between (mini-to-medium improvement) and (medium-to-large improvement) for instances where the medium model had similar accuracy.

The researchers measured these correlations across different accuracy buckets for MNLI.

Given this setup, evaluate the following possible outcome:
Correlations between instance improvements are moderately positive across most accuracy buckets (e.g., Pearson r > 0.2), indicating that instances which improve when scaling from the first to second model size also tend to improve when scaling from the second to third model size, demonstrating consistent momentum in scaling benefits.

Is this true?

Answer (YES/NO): NO